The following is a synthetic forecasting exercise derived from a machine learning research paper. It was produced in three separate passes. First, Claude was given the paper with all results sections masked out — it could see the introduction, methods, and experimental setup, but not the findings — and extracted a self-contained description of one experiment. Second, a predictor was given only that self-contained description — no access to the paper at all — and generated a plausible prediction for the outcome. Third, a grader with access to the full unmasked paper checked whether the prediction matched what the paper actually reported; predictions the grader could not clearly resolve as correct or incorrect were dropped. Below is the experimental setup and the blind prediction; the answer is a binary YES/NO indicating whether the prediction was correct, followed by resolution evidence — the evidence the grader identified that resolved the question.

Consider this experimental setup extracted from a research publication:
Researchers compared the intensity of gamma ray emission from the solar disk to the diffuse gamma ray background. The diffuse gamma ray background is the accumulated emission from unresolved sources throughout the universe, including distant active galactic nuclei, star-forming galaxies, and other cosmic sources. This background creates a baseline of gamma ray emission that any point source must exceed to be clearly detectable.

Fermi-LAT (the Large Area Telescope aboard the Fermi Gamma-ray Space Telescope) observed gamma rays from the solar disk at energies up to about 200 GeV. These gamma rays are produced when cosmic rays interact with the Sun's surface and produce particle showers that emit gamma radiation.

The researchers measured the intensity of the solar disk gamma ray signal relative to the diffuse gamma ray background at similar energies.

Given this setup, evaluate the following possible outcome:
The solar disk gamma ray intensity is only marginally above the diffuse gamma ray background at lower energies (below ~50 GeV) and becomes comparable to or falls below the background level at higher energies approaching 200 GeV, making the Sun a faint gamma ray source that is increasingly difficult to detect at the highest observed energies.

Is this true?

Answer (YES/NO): NO